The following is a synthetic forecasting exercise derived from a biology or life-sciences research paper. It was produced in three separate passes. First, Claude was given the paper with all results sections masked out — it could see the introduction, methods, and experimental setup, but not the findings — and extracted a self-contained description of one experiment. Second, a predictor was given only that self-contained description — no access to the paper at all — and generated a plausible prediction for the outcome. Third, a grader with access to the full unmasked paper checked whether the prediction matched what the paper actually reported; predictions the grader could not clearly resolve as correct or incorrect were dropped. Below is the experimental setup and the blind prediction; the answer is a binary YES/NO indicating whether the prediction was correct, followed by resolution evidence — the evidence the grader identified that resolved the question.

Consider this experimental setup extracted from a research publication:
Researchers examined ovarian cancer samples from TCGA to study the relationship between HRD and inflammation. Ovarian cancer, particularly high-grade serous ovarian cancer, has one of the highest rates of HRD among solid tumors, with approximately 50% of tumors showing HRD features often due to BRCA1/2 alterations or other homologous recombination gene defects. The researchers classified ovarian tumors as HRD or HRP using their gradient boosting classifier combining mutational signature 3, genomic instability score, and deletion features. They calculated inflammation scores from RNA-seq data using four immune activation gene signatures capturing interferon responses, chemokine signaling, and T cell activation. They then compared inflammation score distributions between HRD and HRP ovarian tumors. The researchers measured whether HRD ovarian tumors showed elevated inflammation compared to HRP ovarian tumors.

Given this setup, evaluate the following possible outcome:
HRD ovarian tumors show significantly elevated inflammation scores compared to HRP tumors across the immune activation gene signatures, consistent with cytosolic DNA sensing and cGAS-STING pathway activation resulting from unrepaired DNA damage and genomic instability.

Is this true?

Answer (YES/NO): YES